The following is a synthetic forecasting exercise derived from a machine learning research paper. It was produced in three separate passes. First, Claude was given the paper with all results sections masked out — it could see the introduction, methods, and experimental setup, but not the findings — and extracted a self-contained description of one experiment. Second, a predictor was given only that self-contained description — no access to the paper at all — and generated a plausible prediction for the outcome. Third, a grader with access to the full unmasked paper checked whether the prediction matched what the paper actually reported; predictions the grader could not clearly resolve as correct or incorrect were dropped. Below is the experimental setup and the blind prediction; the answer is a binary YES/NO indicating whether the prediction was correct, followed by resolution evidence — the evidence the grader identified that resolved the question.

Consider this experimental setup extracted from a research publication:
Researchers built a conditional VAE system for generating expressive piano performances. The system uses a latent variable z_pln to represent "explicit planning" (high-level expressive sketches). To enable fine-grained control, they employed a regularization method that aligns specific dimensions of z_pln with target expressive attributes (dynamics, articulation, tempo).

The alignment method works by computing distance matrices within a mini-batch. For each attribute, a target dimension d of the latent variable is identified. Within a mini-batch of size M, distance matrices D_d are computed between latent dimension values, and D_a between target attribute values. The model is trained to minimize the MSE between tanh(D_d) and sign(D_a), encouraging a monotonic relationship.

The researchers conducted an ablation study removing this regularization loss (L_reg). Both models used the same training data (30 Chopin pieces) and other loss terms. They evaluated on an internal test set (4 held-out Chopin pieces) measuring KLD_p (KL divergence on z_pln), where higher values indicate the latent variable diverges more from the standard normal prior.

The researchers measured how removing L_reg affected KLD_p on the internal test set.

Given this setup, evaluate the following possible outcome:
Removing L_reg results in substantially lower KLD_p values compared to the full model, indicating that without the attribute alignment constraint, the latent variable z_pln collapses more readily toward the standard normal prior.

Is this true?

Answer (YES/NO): YES